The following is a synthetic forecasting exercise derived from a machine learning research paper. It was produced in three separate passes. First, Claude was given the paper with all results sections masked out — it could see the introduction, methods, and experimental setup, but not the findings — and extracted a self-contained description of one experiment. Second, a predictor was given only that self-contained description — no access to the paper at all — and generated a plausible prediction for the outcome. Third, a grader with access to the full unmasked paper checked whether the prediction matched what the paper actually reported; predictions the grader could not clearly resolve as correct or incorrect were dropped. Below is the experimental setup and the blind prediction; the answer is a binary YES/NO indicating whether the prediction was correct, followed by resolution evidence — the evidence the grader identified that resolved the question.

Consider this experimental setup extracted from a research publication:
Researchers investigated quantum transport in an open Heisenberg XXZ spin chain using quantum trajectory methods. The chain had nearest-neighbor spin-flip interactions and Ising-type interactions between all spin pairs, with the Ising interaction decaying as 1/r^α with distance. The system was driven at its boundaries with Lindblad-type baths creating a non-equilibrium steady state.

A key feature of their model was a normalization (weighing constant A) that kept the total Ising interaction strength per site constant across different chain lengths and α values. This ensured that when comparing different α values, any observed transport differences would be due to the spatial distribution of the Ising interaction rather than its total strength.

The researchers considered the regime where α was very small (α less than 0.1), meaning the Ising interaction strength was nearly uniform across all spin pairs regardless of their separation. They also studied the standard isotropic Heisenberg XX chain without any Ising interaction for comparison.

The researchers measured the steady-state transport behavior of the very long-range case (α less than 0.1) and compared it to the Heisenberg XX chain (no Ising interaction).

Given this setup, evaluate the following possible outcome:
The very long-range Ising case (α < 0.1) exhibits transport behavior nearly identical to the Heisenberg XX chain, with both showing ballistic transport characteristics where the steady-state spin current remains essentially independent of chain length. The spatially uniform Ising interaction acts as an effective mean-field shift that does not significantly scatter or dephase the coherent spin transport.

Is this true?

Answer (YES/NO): YES